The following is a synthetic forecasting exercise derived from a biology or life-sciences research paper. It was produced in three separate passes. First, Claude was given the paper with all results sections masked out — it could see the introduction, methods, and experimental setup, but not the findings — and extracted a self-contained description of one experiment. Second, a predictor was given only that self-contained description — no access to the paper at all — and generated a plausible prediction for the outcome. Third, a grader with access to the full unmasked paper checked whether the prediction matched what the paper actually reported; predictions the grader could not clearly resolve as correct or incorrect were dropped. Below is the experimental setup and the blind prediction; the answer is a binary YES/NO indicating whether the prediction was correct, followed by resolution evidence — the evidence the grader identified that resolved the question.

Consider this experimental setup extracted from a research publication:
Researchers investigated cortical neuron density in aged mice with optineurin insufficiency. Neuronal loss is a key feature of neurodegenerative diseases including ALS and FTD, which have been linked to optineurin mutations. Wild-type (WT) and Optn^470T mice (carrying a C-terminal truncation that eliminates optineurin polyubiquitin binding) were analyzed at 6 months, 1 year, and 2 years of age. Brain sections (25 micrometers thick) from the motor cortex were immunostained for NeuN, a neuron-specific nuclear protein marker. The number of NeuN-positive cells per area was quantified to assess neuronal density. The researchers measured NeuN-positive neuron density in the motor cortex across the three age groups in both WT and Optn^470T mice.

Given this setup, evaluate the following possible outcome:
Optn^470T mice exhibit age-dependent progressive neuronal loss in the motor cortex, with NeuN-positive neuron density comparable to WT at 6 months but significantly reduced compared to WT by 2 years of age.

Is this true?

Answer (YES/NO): NO